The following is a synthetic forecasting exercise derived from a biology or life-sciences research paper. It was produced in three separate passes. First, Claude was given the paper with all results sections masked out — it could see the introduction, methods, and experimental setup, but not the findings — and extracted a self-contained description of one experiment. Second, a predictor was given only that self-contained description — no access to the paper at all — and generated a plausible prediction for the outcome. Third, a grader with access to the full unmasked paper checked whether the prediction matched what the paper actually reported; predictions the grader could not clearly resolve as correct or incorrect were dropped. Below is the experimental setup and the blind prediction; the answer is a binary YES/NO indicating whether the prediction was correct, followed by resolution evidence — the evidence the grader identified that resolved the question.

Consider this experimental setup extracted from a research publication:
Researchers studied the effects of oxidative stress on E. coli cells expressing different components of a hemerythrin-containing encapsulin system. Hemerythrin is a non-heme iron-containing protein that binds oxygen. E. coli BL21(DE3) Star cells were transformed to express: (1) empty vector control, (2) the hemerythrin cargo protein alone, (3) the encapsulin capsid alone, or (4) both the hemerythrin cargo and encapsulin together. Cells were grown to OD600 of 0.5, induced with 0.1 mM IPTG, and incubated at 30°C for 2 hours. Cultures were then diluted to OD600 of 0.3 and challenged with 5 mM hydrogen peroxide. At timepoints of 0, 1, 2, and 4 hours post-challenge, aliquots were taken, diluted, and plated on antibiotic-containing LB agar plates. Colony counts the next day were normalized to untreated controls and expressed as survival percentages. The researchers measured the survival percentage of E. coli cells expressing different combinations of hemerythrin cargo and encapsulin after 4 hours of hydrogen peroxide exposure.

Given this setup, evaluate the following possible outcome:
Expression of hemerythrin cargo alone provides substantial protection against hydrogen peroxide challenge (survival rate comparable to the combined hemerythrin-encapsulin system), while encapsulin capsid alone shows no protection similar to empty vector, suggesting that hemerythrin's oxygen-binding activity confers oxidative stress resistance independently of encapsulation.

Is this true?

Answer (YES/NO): NO